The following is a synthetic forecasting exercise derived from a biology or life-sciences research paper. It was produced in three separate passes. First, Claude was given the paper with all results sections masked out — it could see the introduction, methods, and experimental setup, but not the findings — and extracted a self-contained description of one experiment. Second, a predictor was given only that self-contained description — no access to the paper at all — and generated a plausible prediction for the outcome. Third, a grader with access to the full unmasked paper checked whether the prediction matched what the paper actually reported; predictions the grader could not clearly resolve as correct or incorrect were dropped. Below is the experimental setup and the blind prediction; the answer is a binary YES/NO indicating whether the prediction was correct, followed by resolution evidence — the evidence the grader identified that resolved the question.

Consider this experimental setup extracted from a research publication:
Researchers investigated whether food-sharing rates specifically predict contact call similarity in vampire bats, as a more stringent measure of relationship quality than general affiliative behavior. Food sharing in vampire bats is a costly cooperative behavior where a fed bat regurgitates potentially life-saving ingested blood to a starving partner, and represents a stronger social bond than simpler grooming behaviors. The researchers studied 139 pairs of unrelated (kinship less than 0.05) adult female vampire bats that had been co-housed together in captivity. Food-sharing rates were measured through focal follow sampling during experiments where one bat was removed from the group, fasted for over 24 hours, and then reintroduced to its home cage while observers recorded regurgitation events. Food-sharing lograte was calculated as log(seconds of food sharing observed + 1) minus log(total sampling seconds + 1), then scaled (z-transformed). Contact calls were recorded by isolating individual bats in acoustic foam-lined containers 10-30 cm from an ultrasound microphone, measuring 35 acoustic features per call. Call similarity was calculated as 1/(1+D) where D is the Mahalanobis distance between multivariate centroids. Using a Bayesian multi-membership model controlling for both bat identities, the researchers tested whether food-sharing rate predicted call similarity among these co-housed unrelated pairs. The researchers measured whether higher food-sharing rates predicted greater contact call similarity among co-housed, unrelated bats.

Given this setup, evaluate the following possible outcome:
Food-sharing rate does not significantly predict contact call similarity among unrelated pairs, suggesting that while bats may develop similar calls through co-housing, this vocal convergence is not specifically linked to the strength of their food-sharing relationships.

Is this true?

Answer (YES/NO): NO